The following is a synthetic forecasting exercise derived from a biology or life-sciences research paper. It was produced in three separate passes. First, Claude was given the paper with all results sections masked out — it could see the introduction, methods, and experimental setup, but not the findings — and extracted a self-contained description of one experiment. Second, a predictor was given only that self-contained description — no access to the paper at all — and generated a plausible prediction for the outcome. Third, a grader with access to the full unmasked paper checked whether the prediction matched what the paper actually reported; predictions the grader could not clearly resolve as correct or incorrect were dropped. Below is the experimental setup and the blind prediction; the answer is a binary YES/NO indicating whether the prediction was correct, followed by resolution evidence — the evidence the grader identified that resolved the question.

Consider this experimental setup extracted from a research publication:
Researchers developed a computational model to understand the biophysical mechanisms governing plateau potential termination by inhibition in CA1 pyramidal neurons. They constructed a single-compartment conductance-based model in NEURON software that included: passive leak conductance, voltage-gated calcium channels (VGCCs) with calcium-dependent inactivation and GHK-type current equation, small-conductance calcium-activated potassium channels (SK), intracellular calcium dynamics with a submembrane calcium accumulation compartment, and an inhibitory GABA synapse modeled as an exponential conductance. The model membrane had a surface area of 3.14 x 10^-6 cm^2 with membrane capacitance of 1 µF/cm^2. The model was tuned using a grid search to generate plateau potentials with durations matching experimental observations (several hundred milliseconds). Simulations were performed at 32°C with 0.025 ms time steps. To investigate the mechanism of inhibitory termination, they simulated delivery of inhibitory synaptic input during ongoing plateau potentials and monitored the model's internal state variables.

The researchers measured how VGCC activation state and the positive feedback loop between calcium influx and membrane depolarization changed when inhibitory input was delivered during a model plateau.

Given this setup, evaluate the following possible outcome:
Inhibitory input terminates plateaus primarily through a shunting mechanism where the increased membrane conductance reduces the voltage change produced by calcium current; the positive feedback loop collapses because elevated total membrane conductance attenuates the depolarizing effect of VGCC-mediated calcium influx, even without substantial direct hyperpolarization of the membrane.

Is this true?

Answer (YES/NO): NO